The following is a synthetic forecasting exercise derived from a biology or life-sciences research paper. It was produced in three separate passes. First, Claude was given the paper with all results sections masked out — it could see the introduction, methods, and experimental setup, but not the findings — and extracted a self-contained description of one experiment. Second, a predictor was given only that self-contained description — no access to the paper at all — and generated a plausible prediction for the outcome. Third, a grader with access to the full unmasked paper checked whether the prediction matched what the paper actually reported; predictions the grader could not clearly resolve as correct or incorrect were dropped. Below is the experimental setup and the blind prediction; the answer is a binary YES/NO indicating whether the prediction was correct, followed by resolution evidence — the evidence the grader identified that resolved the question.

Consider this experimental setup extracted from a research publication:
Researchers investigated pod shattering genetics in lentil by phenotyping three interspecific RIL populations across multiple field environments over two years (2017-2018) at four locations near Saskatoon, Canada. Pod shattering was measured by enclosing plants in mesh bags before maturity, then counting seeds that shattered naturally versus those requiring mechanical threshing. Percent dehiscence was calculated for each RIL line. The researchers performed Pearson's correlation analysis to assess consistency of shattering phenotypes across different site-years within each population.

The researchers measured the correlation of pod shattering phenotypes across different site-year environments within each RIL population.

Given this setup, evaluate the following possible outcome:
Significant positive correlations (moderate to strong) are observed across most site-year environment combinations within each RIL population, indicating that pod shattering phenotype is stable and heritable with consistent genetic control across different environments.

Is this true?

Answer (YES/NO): YES